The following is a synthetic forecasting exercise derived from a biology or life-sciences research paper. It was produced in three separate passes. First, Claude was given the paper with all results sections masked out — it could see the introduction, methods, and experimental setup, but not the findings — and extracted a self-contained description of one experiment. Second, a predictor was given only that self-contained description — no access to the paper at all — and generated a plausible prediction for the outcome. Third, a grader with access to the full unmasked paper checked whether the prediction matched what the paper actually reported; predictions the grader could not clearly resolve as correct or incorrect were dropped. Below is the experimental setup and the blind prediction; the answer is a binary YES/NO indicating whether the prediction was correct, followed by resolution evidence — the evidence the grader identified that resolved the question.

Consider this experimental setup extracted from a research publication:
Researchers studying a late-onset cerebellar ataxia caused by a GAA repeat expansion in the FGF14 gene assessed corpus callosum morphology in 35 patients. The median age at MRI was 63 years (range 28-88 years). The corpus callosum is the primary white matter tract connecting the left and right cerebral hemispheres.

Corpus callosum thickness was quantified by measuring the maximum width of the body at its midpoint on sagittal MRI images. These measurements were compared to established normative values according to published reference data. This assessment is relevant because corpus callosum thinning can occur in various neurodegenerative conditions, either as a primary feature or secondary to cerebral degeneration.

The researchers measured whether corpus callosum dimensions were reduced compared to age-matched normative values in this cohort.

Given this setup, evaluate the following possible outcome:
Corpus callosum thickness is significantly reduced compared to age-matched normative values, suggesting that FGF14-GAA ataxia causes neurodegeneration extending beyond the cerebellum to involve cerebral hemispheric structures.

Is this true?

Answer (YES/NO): NO